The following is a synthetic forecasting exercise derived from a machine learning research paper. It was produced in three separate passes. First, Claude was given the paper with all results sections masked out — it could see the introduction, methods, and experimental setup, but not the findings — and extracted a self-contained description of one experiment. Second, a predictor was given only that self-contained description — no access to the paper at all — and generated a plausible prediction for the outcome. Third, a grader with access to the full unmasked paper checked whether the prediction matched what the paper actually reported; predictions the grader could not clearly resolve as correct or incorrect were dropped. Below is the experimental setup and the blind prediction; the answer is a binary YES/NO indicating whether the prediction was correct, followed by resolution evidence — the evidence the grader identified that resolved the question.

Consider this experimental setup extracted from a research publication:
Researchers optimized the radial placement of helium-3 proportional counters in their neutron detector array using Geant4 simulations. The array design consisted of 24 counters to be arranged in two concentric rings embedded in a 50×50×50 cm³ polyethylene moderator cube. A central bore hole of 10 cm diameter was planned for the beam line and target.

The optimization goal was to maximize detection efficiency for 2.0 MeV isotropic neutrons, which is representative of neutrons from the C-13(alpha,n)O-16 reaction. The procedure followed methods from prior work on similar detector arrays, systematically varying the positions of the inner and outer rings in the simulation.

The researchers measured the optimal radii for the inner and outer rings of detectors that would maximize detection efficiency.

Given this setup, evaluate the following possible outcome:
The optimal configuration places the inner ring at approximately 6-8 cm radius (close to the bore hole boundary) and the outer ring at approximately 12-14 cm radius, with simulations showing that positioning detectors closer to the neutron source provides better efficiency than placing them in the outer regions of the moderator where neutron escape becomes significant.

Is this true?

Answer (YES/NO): NO